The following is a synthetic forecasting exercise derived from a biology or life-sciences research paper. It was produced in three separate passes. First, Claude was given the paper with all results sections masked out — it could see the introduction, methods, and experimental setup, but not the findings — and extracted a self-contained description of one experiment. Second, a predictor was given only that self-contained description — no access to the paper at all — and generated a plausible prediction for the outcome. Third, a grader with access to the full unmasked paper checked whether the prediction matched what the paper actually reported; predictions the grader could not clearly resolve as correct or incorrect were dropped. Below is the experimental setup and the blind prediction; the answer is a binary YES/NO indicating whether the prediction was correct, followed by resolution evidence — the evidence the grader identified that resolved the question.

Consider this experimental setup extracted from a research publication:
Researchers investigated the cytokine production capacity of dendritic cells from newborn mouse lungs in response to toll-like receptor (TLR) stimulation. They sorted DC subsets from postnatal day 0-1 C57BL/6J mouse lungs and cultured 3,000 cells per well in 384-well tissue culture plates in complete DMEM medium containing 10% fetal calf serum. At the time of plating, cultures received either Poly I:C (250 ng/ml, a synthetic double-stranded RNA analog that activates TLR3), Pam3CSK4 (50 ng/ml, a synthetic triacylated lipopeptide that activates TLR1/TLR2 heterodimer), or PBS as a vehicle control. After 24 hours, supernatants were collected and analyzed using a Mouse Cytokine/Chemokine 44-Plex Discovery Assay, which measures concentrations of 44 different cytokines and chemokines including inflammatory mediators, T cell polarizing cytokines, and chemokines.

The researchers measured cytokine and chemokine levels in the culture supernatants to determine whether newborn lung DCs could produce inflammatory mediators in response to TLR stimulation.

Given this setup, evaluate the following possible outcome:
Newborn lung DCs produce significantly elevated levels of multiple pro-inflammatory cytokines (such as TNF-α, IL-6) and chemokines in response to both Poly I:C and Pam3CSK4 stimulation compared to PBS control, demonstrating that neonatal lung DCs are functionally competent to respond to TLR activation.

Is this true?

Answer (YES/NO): NO